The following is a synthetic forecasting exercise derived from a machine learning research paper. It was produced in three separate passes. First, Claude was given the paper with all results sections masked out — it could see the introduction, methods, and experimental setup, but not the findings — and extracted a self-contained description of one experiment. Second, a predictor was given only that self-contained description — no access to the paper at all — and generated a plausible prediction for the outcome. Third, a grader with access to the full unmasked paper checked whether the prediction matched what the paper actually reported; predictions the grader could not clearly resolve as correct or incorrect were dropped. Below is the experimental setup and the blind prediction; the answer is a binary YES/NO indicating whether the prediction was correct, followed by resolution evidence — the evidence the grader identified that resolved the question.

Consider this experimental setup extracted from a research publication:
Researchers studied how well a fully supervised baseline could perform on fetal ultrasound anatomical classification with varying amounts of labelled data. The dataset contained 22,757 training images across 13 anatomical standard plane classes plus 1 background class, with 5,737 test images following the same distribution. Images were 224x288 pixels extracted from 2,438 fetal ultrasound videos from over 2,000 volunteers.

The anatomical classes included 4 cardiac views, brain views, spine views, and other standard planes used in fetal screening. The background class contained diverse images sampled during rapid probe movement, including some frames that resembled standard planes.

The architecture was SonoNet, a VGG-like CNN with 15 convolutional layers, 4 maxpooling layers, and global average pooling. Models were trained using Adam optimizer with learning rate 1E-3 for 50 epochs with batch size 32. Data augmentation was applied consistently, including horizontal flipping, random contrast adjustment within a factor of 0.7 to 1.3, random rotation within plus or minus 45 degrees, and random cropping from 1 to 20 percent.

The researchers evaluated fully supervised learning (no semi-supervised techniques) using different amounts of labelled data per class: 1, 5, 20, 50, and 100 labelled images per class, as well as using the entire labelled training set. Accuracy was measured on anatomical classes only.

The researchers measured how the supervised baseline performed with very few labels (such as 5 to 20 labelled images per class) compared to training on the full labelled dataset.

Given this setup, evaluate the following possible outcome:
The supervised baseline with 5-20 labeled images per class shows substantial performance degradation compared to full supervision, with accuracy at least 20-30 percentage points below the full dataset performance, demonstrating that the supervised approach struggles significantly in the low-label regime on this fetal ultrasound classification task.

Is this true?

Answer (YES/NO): NO